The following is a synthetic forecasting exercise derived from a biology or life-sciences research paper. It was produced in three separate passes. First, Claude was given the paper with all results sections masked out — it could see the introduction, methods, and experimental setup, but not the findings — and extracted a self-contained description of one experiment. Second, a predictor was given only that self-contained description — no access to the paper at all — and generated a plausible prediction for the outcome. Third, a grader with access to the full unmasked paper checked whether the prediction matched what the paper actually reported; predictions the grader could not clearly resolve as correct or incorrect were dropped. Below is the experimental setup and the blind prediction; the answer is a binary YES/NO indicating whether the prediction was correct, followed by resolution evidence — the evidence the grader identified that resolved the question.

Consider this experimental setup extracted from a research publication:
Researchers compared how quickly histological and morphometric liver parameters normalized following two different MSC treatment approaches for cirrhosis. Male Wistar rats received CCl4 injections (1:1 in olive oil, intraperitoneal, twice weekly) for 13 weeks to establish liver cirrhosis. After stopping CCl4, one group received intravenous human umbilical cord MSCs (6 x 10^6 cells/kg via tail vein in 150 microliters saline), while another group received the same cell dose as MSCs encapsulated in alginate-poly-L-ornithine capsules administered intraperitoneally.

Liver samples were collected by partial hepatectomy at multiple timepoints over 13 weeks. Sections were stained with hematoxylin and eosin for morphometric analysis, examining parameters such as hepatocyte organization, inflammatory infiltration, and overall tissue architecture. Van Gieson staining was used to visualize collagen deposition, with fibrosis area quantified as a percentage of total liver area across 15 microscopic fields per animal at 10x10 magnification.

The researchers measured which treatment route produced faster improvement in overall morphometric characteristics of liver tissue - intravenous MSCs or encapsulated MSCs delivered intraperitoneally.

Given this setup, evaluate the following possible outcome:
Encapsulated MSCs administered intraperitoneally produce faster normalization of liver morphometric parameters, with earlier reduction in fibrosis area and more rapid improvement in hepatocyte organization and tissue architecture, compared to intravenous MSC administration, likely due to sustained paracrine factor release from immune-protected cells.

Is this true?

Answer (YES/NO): YES